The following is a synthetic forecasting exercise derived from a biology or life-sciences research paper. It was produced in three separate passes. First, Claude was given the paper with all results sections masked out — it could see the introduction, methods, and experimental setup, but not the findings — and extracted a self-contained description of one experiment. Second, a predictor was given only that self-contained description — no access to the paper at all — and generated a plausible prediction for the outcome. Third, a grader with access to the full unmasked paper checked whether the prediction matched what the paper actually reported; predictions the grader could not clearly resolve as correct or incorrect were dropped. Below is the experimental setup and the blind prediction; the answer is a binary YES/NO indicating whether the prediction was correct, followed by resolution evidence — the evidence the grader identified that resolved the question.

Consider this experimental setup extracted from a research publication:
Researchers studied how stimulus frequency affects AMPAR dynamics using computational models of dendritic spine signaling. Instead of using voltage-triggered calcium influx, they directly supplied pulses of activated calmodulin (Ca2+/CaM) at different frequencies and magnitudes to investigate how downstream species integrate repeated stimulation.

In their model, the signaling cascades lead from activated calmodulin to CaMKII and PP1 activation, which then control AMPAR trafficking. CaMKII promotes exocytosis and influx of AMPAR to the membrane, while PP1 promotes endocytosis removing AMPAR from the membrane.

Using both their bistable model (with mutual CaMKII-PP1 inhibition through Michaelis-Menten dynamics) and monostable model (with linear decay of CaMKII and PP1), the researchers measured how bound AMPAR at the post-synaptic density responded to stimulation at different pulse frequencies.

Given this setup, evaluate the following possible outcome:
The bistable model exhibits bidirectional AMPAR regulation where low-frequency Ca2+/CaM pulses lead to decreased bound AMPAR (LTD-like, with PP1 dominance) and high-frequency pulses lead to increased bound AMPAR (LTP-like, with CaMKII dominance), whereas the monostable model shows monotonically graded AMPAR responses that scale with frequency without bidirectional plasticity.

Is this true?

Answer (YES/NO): NO